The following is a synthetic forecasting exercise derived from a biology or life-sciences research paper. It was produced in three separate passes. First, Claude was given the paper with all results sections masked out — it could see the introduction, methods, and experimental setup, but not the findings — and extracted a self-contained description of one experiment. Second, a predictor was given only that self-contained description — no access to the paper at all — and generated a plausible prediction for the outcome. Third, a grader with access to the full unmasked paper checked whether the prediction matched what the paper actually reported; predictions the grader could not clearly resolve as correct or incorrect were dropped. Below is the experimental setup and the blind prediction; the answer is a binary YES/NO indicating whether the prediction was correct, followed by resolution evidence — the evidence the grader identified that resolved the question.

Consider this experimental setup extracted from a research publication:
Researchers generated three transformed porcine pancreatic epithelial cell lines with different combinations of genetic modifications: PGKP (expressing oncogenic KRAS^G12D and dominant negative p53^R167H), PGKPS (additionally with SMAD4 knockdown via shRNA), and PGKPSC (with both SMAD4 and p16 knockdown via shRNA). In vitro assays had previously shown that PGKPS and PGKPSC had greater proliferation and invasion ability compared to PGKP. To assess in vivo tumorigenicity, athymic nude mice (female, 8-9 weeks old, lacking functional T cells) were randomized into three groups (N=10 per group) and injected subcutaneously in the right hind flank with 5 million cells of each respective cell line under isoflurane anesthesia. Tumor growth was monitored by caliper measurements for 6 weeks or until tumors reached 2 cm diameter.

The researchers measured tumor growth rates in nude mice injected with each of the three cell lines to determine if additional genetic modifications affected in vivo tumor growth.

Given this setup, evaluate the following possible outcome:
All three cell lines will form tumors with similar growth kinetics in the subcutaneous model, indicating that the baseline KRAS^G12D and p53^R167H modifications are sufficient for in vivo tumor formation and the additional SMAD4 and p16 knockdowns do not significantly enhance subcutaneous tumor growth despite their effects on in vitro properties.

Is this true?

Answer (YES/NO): YES